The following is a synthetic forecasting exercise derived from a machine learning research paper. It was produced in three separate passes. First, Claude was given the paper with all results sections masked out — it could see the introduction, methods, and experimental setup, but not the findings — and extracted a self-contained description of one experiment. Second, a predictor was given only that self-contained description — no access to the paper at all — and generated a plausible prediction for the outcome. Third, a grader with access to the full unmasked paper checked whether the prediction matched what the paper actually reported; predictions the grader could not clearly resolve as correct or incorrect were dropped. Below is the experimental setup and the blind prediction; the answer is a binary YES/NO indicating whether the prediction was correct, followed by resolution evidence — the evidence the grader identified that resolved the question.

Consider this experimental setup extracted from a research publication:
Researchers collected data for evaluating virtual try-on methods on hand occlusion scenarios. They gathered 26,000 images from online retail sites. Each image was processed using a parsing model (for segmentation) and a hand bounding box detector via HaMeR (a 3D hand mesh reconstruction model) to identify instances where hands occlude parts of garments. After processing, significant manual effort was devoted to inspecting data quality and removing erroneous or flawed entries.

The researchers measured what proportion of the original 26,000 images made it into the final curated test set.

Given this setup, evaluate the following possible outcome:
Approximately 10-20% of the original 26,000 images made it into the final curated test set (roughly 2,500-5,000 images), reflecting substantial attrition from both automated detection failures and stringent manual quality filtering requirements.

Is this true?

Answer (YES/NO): YES